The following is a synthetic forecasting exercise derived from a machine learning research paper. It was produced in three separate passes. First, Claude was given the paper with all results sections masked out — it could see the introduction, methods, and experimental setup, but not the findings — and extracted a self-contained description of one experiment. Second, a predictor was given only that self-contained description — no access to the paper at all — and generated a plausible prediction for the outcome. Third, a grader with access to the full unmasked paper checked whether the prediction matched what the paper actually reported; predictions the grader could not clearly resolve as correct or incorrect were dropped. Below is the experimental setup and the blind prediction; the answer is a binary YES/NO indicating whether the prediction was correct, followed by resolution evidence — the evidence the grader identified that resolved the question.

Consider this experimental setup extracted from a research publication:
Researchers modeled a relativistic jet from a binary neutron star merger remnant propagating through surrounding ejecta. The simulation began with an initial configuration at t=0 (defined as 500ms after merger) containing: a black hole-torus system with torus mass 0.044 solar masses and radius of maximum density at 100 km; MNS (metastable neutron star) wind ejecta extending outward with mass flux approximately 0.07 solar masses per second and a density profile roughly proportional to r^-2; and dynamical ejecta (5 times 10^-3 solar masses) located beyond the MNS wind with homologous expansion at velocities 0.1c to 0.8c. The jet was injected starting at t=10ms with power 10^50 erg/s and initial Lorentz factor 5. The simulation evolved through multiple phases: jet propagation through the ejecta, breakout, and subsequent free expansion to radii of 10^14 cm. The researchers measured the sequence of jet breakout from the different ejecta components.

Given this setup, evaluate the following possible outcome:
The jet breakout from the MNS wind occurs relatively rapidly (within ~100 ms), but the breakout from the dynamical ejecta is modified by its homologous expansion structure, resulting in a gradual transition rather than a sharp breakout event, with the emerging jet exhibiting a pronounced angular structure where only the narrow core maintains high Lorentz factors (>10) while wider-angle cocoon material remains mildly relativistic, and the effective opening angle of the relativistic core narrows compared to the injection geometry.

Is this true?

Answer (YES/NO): NO